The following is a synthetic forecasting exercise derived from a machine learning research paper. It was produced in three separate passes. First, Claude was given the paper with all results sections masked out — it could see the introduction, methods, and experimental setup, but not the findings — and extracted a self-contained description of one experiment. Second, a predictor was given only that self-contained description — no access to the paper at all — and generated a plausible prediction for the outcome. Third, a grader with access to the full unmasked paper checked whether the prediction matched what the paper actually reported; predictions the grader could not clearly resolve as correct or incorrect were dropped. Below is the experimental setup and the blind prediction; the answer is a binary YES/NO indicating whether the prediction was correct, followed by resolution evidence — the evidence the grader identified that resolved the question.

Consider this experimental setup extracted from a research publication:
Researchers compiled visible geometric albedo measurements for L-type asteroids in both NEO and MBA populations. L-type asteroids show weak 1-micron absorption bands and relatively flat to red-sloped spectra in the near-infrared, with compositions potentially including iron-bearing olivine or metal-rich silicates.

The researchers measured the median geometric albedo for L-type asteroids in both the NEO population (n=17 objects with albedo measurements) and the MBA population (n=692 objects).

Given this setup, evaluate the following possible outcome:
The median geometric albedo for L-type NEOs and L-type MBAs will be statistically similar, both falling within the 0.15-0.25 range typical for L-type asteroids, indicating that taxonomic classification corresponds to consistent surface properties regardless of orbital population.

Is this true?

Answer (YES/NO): NO